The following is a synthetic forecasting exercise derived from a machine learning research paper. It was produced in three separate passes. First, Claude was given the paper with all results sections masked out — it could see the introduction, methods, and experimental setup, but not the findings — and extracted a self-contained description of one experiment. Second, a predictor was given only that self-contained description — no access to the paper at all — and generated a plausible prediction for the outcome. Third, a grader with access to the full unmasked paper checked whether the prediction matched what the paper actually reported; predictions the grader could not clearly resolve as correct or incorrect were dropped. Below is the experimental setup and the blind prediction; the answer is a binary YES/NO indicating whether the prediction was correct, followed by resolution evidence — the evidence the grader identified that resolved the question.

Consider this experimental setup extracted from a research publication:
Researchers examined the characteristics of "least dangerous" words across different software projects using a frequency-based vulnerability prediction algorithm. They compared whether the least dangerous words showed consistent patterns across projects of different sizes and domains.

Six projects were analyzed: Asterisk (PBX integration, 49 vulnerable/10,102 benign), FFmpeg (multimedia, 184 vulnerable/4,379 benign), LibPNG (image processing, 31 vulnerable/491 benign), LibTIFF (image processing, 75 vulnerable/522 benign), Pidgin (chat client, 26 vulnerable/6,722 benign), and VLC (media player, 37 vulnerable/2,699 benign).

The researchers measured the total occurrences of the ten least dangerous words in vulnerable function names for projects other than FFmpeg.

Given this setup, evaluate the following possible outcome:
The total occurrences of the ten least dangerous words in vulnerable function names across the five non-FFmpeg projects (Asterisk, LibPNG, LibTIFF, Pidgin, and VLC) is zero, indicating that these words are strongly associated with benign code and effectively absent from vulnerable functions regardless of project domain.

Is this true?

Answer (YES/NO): NO